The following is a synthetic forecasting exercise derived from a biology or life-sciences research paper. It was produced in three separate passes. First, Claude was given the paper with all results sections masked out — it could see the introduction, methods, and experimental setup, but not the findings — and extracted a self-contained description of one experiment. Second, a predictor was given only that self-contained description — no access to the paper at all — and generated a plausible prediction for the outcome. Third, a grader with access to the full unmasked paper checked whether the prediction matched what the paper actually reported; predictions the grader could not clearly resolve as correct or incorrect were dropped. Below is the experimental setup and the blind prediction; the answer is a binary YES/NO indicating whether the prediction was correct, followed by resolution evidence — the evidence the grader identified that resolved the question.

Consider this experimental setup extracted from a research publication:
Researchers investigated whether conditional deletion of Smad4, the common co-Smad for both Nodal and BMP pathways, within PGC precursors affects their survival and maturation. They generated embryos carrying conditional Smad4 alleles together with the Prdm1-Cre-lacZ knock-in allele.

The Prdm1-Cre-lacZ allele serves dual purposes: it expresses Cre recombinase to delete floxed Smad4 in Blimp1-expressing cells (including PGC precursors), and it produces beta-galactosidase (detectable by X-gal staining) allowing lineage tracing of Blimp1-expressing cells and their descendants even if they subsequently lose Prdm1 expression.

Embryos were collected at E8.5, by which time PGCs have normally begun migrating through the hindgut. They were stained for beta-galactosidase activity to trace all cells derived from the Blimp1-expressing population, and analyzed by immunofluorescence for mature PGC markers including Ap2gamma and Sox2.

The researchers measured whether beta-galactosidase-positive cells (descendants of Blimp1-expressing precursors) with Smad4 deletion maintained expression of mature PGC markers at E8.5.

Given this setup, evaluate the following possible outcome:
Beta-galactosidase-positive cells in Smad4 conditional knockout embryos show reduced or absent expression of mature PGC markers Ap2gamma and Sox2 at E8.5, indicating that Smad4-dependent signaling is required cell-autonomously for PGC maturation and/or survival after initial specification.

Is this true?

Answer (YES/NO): YES